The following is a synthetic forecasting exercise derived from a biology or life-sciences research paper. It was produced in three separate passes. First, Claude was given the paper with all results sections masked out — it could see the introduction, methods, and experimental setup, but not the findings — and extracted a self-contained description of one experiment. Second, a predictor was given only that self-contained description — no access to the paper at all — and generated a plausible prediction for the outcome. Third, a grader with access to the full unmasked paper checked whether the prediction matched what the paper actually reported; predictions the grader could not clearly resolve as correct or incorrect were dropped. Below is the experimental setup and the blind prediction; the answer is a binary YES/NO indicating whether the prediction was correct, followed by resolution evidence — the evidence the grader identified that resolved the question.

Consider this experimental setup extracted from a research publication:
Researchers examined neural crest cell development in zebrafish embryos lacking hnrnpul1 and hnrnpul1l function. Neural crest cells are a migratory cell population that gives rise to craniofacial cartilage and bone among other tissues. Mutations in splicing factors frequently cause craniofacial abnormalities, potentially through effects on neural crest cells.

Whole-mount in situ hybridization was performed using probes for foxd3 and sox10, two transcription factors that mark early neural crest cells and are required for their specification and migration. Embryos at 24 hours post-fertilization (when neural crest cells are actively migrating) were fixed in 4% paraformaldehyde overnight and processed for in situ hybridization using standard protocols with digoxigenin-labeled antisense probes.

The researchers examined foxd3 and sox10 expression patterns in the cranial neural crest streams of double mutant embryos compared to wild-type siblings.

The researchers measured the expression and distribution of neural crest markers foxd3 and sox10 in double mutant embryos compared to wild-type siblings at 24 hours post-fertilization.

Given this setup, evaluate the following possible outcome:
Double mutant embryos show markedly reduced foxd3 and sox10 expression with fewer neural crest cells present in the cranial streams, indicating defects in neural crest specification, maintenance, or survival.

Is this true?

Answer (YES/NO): NO